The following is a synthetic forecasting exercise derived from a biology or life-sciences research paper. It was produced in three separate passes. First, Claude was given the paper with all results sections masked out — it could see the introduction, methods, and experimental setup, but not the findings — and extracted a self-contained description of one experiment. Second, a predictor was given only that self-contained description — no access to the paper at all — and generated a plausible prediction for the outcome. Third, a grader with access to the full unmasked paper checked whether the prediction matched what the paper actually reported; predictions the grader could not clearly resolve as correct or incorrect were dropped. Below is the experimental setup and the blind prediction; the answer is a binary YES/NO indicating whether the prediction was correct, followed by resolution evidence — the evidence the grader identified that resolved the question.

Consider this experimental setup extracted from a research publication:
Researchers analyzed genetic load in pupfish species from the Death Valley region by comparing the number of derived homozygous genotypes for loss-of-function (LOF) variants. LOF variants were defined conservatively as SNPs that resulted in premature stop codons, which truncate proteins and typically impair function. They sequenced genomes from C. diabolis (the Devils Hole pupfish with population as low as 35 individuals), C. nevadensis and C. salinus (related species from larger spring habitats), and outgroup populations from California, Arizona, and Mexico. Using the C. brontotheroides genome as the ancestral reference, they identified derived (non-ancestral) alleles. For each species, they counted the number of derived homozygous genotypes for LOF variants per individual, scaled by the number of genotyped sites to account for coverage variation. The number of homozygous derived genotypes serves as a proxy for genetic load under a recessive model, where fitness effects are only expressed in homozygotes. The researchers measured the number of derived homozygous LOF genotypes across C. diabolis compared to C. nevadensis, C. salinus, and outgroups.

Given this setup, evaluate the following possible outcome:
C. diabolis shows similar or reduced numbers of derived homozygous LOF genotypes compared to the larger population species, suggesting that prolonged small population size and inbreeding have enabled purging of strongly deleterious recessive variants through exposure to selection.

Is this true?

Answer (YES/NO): NO